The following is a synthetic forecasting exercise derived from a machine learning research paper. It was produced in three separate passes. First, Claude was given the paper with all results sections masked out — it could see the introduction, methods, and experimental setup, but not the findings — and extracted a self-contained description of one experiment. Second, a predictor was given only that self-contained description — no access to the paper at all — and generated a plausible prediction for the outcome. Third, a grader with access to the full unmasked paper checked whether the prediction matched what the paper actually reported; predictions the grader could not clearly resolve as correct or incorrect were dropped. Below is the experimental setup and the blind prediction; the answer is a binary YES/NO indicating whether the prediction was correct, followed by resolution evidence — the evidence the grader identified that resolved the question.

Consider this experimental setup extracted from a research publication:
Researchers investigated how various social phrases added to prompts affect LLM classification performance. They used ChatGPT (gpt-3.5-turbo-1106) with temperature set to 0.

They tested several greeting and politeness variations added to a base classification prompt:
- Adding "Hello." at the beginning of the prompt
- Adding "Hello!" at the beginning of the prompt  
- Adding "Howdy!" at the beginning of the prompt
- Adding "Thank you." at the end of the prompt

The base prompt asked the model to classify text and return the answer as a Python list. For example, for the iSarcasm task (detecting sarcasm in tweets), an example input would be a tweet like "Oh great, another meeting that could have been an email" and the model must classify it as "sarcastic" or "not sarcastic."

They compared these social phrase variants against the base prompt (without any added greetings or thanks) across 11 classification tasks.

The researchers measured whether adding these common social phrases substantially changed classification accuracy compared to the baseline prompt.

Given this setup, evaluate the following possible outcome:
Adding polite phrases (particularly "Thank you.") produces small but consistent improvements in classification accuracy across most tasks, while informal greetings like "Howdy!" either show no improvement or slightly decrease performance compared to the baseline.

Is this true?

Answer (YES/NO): NO